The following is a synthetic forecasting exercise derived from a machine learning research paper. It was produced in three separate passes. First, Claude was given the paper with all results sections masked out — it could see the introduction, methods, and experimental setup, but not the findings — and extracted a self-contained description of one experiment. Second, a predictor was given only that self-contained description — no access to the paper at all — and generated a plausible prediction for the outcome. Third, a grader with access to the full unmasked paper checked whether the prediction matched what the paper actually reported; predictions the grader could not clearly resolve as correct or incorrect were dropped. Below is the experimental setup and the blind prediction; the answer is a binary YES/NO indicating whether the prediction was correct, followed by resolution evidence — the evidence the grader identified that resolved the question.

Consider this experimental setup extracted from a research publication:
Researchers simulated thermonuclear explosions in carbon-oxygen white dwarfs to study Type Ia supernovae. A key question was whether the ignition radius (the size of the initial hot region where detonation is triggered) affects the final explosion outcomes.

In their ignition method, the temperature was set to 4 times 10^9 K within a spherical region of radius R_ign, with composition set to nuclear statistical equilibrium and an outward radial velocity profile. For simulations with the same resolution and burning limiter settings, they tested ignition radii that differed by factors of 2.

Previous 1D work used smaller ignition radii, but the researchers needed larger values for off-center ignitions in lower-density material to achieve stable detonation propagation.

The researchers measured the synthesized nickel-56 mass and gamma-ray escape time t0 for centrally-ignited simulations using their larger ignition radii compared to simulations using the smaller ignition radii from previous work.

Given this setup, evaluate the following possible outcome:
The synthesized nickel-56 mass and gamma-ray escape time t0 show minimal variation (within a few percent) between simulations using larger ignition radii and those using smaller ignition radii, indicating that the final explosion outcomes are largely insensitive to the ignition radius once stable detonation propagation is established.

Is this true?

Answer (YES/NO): YES